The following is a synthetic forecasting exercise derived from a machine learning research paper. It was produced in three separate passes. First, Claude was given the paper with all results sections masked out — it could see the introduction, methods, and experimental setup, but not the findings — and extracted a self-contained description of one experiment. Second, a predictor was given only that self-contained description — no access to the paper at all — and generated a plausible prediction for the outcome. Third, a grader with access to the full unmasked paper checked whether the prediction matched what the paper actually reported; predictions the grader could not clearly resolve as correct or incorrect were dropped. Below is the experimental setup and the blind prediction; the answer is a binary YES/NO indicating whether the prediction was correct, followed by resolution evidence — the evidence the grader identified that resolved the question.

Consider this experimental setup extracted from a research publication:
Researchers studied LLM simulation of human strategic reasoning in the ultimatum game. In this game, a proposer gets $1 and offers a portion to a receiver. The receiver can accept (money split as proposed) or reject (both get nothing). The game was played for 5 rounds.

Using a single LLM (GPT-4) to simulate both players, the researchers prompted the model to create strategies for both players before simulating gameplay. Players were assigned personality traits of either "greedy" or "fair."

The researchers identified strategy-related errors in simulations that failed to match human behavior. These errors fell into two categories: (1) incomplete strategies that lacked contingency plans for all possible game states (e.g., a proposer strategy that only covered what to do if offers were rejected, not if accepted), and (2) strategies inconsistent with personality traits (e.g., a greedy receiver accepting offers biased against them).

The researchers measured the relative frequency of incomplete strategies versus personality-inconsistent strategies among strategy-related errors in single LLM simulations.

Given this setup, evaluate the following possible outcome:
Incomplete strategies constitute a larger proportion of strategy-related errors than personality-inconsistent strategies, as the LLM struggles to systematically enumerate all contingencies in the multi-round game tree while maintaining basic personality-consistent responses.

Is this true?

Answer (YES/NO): YES